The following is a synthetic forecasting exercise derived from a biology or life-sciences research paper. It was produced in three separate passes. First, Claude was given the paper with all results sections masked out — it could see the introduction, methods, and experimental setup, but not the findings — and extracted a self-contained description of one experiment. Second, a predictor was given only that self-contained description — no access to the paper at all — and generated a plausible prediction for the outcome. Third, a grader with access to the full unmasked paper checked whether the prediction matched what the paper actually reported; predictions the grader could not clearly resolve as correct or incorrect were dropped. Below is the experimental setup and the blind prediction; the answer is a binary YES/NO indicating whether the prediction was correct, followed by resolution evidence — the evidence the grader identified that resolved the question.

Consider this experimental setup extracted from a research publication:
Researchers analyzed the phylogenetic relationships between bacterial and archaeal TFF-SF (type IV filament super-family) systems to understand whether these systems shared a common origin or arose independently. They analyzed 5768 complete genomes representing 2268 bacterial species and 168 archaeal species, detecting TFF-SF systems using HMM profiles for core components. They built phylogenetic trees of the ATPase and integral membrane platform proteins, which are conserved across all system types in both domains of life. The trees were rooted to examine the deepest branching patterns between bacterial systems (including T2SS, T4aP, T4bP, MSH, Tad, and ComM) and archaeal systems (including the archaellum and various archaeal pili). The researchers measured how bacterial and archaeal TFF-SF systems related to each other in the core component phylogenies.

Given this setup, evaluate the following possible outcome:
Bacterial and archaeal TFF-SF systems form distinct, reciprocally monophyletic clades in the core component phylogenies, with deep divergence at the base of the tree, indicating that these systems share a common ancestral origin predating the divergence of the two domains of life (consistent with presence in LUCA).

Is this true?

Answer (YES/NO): NO